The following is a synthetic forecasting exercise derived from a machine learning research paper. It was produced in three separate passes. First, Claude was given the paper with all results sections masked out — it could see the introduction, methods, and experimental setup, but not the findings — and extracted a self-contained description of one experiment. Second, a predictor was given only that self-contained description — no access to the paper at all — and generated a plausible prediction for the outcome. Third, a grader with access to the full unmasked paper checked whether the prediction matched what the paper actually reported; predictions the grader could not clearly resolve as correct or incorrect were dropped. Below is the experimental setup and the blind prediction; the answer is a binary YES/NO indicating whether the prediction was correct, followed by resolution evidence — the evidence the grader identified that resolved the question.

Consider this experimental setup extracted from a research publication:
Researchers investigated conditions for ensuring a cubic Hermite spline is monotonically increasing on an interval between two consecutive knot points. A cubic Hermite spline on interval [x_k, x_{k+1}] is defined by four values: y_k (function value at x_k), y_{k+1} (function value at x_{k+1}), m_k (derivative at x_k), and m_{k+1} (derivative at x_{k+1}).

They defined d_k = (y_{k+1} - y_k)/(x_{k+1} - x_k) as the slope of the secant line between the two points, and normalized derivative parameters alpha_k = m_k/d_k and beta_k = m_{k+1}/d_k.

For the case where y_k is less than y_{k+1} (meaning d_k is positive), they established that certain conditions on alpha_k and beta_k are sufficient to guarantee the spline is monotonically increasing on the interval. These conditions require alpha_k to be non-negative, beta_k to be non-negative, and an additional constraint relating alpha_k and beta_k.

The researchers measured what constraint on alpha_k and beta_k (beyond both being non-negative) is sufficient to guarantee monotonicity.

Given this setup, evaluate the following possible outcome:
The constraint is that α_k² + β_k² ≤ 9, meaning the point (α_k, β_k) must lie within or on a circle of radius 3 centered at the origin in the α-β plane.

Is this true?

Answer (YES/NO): YES